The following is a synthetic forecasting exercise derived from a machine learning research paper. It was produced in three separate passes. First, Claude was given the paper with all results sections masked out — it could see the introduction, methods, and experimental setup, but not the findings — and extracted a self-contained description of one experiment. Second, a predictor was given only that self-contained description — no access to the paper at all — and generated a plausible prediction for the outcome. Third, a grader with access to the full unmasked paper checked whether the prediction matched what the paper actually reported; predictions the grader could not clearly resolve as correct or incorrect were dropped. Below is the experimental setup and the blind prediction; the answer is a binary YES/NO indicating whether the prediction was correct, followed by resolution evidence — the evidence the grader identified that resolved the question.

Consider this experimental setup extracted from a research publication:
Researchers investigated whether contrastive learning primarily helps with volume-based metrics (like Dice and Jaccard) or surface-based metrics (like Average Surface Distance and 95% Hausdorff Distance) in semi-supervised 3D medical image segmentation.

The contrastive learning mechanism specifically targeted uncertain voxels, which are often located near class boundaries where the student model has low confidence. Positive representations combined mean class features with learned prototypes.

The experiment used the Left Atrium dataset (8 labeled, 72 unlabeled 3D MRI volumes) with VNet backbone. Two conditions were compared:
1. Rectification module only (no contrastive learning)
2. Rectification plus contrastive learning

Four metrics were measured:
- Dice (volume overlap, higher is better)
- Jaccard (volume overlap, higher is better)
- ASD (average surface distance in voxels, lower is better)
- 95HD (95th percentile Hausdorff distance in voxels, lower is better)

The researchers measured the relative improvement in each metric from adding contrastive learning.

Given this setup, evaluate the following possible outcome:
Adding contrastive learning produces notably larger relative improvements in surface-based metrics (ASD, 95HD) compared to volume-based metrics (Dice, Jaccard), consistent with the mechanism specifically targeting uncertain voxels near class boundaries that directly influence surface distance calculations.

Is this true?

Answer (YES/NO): YES